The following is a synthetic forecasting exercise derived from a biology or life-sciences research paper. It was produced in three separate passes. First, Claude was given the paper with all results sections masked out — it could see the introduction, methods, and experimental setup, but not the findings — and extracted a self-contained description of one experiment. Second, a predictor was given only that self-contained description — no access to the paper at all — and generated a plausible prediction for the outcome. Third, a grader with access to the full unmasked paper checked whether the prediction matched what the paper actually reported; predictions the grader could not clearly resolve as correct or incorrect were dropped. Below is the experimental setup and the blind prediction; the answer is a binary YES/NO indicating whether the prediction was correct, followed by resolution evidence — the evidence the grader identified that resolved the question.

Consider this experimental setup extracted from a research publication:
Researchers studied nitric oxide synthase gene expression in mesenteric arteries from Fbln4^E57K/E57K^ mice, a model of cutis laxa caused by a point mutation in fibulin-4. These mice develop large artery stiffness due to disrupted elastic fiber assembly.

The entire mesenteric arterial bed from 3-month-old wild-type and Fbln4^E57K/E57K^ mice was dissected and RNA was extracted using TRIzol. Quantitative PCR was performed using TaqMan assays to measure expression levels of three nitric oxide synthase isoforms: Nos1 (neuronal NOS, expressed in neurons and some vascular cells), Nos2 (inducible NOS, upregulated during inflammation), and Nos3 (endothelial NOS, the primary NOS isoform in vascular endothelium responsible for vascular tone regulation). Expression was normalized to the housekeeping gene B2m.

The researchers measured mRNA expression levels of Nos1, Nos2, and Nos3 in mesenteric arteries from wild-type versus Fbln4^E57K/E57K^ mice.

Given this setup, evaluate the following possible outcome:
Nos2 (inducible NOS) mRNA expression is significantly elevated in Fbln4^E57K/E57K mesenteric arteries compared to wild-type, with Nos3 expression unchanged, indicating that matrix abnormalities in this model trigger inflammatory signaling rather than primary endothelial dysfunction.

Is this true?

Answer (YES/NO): NO